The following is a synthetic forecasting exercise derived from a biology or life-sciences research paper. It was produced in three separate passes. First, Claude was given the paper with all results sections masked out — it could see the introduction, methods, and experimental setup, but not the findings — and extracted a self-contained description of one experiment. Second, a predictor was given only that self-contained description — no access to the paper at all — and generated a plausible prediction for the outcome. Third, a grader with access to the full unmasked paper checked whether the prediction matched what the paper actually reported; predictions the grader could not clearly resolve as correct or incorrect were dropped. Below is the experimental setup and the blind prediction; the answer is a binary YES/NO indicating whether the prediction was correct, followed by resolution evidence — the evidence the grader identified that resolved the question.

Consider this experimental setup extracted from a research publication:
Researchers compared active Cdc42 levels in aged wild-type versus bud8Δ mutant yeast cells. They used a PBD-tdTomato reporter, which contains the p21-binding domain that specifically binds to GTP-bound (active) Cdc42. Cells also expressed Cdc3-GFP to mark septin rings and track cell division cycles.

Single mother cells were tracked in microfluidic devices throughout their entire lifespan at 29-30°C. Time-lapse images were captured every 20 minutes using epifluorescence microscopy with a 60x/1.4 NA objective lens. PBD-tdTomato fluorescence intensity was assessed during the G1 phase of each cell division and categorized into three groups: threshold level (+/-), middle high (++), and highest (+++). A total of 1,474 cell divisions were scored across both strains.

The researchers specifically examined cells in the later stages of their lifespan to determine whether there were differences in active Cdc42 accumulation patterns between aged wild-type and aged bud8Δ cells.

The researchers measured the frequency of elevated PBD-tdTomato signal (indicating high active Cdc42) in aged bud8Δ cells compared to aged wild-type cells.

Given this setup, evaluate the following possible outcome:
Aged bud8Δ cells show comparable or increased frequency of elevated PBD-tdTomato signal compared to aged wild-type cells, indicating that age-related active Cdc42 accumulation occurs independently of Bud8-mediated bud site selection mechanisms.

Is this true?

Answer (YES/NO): NO